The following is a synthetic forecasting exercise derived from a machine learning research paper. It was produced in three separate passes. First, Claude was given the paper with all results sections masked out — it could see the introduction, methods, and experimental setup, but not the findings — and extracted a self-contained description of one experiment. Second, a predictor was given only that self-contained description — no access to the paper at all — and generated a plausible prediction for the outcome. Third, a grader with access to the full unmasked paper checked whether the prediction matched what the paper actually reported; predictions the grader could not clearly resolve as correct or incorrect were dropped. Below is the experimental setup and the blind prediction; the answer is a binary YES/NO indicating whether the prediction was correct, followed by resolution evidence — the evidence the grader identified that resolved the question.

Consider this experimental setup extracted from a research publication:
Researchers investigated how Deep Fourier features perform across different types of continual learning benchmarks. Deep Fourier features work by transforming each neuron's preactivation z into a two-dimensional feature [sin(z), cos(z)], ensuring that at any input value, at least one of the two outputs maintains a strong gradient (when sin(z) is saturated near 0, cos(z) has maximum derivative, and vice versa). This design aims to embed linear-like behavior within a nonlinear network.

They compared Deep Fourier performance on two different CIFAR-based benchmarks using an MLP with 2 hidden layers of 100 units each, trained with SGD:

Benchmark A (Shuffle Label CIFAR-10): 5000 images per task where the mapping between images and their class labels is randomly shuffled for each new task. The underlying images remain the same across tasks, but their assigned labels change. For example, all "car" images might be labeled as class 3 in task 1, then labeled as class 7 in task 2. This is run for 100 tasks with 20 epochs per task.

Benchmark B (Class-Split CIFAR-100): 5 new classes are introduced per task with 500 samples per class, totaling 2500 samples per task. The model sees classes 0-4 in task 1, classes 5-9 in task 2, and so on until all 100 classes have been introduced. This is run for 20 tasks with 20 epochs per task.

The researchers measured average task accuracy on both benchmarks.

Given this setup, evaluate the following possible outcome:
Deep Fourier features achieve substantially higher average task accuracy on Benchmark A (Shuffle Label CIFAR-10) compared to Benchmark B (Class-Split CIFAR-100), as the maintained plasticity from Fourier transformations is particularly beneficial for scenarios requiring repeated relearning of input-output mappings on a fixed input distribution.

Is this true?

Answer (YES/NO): NO